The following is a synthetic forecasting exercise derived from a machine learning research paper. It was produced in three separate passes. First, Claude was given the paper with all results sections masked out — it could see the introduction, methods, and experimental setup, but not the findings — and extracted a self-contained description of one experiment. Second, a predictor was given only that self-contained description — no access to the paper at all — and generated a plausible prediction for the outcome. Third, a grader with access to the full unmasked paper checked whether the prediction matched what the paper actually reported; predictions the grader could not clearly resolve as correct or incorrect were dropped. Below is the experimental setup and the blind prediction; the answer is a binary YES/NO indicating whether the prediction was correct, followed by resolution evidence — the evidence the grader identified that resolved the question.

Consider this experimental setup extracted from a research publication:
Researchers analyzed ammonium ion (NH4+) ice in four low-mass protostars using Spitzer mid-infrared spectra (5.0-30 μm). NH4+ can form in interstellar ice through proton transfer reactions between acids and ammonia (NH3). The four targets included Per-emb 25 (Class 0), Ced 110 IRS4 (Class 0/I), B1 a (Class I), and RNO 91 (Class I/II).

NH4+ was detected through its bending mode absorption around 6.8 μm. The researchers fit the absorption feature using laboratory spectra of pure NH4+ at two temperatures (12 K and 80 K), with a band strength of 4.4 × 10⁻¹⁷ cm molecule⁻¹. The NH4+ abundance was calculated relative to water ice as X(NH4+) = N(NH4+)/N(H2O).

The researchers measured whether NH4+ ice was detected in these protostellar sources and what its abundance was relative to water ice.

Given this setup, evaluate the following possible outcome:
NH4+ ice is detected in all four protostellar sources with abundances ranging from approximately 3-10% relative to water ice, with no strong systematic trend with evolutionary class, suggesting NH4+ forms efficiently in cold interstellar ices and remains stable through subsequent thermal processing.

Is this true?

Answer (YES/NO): NO